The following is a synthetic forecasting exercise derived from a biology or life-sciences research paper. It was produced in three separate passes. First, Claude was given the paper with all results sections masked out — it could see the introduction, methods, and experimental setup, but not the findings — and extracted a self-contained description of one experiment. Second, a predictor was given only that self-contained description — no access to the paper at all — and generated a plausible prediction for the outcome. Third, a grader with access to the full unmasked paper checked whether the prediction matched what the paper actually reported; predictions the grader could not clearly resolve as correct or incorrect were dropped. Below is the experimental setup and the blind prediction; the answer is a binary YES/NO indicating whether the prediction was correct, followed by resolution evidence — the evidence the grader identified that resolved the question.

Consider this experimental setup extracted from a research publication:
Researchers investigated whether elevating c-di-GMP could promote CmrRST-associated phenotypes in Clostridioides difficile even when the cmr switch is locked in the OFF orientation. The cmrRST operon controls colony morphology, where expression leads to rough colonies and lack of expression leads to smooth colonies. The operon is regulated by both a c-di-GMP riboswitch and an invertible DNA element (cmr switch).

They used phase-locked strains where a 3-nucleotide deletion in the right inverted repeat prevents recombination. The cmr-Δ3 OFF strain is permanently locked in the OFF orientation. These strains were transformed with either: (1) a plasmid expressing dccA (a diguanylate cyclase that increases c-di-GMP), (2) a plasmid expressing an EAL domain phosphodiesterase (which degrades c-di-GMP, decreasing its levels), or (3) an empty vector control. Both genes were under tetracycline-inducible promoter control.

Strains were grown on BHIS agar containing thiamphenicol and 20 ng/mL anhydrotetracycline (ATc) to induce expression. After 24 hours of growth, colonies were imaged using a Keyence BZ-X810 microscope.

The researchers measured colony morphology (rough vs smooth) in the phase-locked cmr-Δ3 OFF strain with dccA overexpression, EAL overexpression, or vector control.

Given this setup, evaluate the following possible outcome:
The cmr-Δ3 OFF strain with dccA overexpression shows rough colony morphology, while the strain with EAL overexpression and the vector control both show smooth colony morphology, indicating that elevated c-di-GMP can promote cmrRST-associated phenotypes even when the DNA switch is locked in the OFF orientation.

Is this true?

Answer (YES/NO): YES